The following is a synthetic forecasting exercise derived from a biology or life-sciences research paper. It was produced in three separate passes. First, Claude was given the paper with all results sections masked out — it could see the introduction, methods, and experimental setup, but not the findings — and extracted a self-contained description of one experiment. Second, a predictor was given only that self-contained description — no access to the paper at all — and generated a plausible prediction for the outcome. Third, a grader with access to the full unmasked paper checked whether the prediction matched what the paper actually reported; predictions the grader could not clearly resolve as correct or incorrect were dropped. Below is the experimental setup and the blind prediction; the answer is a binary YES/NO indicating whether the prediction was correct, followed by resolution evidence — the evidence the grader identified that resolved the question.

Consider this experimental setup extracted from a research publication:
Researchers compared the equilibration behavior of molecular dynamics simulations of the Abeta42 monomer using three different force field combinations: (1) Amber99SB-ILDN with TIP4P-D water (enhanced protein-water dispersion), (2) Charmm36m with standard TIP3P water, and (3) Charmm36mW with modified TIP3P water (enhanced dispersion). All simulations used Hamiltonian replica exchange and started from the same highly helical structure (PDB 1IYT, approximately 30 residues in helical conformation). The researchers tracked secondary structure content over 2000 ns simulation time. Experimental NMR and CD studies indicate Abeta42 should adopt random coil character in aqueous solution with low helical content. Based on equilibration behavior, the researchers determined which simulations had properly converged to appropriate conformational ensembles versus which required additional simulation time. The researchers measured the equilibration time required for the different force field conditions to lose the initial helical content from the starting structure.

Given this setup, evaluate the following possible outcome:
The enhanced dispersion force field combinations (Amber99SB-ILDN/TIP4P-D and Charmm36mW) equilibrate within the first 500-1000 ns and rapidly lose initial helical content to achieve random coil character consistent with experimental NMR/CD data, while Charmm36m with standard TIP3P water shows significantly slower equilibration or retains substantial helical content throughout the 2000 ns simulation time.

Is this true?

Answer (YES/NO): NO